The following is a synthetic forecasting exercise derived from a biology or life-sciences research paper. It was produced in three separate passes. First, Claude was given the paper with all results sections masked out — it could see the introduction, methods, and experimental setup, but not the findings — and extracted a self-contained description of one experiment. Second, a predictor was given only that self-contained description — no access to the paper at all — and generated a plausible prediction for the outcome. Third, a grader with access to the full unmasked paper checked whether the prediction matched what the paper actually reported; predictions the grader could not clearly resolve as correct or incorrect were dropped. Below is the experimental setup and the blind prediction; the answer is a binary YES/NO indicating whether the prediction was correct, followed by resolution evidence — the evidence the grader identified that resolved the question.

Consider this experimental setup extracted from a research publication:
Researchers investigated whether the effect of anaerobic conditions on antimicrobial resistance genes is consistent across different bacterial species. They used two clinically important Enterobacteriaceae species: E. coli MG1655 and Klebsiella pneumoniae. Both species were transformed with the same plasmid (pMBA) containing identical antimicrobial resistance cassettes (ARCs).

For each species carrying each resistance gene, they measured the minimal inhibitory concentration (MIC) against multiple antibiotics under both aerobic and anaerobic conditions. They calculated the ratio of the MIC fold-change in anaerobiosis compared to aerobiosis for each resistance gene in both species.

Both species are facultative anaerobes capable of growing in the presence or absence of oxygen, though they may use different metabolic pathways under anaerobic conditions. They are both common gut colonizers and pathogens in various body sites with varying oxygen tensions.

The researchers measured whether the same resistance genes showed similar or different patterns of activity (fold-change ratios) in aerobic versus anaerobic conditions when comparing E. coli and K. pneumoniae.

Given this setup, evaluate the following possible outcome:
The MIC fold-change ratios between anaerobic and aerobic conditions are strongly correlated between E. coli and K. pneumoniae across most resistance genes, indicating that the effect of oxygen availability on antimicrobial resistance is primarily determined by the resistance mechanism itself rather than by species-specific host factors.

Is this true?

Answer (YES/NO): YES